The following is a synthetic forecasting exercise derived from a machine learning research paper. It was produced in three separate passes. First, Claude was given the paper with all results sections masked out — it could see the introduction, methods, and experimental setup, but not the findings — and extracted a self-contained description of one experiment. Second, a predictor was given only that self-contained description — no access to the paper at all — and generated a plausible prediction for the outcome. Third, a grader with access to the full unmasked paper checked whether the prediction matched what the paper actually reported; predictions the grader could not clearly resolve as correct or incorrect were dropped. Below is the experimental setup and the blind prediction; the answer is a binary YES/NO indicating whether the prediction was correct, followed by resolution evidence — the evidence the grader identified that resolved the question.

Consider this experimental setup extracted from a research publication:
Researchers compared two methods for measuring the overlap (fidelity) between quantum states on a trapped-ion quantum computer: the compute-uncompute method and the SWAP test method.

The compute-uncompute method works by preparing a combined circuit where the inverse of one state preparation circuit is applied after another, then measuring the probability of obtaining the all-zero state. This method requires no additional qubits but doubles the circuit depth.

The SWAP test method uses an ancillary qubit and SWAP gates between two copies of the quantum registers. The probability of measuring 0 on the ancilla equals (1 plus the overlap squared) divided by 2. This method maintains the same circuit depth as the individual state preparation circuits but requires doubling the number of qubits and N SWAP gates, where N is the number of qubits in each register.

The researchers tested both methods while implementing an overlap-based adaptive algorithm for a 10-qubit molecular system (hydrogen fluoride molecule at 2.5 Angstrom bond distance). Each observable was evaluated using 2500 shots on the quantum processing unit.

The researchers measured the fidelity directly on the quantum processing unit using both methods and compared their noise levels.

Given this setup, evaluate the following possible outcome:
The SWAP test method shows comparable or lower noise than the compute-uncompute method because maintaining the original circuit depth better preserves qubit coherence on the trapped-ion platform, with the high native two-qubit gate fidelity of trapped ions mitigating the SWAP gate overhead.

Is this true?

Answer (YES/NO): NO